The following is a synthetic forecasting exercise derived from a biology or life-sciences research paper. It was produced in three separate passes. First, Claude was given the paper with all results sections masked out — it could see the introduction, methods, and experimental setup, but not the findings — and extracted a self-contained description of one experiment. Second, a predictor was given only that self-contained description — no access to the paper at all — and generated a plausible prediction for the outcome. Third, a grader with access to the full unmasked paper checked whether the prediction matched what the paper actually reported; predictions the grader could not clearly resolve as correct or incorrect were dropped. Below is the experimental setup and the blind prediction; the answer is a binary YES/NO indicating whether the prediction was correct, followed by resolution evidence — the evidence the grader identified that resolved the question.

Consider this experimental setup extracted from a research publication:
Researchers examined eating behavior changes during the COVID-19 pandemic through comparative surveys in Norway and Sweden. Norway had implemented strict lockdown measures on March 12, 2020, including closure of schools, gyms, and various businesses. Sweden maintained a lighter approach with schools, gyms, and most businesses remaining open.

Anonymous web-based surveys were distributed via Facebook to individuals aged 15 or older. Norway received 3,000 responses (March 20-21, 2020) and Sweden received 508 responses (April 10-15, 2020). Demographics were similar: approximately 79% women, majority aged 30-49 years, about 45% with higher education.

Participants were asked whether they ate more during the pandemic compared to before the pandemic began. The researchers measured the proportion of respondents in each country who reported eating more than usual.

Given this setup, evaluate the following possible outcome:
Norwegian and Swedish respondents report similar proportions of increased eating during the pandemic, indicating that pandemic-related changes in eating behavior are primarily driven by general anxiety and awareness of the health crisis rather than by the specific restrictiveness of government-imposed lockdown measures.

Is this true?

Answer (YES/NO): NO